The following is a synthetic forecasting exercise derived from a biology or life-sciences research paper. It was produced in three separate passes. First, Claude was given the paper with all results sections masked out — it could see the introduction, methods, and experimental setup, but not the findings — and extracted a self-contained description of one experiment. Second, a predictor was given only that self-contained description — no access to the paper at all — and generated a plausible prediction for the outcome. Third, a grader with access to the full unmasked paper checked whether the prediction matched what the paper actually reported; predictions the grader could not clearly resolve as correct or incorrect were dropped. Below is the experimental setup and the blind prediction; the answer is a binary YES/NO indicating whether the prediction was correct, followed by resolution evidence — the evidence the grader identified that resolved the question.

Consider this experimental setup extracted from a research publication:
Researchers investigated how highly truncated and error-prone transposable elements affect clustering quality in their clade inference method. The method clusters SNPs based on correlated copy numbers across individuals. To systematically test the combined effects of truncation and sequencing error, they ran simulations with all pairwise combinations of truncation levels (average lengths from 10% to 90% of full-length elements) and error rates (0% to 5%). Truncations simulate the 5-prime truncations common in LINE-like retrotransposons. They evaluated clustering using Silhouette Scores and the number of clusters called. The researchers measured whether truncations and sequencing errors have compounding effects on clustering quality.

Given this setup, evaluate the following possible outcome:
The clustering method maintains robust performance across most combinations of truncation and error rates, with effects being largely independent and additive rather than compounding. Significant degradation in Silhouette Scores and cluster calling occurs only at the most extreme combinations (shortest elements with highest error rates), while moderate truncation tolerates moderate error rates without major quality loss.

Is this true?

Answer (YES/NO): NO